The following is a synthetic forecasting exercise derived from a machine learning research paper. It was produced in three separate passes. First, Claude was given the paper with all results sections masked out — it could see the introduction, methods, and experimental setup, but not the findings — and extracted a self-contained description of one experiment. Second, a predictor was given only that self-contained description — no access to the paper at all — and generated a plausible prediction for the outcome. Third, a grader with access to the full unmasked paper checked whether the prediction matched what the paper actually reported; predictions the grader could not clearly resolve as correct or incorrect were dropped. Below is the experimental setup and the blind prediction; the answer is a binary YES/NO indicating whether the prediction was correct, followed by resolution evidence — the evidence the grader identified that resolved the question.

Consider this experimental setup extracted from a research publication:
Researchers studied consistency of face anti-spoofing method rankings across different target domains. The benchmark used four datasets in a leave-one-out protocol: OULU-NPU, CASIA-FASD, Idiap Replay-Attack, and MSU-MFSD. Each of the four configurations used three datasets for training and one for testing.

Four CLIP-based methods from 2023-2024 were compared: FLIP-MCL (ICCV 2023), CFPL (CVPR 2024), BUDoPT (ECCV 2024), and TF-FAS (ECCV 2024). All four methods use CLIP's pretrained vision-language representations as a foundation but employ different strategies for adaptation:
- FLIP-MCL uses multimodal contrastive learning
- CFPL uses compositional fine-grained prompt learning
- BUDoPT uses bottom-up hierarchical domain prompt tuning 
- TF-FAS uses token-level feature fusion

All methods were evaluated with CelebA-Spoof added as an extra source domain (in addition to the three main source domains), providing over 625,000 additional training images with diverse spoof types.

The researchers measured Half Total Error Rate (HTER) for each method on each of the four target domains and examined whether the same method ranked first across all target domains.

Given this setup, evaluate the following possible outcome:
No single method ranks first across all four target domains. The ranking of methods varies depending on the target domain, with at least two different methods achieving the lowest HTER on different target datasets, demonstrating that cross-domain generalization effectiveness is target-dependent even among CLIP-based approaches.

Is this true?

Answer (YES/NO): YES